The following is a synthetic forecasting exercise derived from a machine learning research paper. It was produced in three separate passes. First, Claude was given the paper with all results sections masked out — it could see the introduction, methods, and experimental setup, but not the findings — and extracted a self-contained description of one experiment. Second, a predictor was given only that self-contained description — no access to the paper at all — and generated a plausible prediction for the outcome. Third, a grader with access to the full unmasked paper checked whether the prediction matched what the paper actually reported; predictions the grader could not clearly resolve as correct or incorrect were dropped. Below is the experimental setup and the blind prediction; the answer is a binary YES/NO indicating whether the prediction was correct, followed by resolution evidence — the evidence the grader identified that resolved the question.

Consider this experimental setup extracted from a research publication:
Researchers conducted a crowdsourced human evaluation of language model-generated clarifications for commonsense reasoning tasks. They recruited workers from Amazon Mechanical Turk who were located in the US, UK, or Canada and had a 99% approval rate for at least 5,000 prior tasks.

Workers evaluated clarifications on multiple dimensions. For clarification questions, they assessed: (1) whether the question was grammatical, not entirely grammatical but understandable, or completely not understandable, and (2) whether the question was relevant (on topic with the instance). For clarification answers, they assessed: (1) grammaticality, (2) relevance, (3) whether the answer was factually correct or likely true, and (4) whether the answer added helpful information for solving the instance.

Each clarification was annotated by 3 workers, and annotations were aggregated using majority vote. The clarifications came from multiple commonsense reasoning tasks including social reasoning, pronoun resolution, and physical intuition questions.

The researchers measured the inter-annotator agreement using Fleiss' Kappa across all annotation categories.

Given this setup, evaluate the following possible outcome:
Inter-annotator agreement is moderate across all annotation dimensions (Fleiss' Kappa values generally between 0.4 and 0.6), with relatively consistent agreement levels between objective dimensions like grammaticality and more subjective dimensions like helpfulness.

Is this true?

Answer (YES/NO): NO